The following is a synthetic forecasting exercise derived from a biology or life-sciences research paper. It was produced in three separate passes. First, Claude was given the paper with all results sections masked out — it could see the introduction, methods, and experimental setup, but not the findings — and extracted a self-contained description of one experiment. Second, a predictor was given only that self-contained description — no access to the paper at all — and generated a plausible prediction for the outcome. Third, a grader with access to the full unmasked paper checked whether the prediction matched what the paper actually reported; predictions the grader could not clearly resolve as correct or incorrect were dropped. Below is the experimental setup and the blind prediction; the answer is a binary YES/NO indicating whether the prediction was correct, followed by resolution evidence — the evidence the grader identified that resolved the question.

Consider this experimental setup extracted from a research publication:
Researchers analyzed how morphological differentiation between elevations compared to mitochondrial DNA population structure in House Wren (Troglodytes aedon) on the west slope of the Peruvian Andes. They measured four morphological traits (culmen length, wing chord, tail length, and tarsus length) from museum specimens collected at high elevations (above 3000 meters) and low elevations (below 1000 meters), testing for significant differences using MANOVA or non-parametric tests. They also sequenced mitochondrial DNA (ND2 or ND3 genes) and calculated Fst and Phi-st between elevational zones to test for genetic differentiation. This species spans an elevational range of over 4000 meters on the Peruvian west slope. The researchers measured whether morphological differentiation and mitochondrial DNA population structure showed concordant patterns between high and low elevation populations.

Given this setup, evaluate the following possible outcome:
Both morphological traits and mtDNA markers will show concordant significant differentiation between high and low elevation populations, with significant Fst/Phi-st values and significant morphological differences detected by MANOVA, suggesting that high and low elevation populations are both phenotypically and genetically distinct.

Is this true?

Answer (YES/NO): NO